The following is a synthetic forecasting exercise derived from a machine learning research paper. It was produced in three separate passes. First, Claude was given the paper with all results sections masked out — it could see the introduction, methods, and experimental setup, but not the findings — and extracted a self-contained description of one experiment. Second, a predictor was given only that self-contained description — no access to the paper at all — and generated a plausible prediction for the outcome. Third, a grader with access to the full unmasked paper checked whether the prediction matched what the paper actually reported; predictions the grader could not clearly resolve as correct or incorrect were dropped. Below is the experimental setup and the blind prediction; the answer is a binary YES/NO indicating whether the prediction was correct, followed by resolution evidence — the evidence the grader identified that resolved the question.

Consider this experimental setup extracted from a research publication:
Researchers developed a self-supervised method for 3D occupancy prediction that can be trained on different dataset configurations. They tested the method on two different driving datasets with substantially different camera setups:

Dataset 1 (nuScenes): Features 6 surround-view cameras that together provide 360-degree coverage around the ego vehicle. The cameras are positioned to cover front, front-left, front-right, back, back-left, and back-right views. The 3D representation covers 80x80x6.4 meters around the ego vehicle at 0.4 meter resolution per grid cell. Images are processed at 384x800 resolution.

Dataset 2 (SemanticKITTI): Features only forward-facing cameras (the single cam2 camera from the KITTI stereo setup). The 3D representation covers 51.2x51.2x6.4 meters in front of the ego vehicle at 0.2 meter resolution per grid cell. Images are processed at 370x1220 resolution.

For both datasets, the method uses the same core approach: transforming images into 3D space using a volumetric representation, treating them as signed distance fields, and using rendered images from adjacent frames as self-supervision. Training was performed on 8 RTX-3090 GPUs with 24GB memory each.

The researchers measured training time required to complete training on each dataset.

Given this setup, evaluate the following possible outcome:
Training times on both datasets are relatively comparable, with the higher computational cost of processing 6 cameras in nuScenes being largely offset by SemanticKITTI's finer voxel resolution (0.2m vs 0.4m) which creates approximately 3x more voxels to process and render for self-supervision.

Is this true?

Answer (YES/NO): NO